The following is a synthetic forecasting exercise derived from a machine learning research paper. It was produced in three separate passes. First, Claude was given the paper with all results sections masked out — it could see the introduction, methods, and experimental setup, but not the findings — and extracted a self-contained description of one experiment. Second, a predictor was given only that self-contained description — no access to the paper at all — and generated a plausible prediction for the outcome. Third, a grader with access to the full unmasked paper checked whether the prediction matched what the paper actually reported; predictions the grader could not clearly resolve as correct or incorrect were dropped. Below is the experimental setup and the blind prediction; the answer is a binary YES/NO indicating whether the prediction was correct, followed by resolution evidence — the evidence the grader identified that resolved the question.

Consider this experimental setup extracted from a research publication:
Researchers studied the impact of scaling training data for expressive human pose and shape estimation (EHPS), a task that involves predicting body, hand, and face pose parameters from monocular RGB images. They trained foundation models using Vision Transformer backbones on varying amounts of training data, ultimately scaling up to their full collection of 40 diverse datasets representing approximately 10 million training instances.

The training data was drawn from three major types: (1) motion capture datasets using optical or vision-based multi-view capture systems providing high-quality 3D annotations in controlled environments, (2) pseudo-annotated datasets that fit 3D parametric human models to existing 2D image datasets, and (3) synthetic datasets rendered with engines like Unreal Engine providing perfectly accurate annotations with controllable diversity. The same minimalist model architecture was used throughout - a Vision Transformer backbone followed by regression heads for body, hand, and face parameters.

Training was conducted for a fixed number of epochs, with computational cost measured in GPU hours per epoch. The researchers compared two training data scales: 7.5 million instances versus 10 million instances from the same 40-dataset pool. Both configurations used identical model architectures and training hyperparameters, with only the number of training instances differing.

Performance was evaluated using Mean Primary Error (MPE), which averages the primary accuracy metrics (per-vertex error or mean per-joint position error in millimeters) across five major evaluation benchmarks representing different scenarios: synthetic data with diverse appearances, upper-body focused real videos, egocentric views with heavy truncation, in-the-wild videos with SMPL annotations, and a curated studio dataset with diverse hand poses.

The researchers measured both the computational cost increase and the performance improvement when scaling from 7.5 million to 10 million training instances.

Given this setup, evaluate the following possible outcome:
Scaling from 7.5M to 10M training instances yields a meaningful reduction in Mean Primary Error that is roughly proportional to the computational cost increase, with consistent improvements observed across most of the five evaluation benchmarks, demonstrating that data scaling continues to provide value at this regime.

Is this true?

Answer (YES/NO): NO